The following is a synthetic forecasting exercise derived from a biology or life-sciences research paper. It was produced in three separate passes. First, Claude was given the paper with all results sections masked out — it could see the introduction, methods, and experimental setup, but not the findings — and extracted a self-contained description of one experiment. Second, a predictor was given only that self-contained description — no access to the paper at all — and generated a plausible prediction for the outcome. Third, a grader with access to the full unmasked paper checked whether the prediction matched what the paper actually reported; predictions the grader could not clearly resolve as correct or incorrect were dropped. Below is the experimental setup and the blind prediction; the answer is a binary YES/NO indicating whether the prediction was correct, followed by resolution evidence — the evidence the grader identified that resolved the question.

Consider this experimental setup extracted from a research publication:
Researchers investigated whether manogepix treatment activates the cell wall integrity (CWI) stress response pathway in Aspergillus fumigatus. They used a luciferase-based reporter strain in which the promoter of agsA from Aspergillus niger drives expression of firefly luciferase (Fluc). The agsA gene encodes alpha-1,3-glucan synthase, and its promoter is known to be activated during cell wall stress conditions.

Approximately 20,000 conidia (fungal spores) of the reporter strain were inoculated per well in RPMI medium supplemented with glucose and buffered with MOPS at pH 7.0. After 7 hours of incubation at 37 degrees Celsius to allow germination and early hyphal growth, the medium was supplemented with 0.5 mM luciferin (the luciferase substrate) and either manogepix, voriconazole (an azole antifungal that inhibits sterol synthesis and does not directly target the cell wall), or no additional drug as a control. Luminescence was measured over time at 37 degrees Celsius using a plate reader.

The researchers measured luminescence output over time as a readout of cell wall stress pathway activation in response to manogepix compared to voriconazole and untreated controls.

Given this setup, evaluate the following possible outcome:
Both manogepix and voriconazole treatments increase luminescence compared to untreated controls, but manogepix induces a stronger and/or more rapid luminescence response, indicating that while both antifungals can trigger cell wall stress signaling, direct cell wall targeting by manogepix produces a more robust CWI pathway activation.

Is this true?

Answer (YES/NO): YES